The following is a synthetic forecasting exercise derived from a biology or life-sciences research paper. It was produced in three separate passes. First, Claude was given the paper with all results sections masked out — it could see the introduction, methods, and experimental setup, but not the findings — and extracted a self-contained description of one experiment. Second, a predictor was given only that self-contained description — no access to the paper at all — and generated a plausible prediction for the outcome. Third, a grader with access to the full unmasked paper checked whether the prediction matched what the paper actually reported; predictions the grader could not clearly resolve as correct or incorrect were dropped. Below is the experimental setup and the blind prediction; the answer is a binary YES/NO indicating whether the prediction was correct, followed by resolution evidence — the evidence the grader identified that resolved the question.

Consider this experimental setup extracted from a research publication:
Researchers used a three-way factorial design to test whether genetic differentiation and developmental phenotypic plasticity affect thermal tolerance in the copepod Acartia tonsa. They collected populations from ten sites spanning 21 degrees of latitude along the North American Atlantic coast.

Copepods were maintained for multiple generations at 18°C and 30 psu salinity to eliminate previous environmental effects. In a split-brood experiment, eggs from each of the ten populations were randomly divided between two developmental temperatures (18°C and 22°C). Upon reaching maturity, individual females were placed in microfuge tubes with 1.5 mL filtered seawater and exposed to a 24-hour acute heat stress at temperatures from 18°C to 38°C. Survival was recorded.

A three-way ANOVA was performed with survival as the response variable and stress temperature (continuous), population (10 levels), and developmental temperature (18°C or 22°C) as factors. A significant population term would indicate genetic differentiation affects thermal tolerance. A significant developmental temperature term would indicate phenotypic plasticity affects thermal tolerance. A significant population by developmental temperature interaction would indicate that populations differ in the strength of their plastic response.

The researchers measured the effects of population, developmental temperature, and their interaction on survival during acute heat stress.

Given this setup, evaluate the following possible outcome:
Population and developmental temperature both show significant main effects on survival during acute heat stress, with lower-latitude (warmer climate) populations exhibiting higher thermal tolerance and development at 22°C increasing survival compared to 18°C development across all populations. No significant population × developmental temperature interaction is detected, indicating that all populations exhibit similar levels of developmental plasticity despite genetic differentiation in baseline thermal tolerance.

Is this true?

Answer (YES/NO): NO